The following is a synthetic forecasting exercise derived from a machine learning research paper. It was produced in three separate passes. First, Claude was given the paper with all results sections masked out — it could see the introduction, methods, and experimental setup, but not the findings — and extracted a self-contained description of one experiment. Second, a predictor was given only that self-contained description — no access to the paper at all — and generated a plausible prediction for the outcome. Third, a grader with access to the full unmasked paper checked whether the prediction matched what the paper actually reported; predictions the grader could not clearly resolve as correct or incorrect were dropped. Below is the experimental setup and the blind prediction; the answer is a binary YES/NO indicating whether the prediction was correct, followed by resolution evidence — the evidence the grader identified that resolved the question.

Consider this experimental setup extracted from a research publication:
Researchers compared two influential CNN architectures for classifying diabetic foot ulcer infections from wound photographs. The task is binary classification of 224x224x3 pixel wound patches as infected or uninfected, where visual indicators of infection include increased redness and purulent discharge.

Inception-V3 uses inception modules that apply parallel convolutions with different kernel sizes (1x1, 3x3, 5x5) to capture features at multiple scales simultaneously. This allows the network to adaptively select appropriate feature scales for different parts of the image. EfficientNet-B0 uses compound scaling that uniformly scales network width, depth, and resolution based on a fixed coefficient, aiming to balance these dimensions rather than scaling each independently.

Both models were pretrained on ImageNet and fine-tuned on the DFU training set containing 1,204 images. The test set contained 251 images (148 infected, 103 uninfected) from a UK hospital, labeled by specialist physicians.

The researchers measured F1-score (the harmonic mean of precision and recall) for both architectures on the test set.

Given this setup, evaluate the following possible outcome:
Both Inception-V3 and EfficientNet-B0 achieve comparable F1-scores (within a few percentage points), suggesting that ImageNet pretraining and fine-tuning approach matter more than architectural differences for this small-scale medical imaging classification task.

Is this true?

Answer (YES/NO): NO